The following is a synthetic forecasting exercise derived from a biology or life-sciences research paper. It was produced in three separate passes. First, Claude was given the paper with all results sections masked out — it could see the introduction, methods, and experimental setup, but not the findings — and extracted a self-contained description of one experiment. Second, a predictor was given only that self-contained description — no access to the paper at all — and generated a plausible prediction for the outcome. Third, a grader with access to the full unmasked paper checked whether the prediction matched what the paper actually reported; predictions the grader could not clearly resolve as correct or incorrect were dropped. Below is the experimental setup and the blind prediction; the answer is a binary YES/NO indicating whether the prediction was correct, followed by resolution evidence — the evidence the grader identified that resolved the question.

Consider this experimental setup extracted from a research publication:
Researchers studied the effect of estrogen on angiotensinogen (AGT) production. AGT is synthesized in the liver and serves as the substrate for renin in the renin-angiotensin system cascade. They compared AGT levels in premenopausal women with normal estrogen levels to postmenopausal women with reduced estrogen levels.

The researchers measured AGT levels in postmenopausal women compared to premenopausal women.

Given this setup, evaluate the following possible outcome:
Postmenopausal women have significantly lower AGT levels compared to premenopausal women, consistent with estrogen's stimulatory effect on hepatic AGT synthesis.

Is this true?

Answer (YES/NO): YES